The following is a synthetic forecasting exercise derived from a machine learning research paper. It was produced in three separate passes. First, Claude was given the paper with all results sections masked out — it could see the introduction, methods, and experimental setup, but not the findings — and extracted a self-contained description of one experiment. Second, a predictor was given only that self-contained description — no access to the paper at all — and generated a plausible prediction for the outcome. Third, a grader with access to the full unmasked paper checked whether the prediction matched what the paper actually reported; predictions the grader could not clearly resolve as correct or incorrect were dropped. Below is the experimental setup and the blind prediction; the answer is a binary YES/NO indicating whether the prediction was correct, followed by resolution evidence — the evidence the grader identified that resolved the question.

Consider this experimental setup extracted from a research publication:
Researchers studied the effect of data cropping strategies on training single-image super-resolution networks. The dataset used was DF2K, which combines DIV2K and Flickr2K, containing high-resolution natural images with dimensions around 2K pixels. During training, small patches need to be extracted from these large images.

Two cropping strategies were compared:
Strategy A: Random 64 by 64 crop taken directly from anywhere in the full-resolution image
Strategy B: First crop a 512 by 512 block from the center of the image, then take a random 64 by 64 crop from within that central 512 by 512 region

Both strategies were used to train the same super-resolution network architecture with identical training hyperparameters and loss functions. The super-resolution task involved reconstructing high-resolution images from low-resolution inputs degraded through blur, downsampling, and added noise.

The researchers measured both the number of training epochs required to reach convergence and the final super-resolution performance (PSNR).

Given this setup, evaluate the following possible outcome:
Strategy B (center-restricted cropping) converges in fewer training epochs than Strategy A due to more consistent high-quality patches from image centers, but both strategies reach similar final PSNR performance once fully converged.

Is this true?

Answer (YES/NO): NO